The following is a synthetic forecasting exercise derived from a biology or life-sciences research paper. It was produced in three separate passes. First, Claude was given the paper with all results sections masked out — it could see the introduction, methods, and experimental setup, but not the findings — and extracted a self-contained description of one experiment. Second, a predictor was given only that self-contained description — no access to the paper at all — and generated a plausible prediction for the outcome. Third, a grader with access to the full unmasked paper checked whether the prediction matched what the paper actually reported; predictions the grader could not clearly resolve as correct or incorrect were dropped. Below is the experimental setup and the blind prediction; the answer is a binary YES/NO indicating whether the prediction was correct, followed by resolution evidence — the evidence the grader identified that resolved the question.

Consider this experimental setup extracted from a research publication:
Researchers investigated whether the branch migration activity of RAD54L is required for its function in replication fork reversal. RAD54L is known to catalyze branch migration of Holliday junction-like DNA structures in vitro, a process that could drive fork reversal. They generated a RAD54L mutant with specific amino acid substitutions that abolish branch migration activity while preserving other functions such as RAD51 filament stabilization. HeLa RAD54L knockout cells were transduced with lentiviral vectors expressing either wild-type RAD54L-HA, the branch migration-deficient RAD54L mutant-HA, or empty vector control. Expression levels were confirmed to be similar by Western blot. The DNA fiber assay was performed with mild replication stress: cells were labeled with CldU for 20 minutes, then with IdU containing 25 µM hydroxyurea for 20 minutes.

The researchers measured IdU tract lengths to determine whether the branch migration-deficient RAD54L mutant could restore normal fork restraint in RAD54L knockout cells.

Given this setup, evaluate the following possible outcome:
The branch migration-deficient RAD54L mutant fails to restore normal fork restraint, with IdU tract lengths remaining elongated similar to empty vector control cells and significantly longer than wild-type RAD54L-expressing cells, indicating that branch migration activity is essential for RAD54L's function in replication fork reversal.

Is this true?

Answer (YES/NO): YES